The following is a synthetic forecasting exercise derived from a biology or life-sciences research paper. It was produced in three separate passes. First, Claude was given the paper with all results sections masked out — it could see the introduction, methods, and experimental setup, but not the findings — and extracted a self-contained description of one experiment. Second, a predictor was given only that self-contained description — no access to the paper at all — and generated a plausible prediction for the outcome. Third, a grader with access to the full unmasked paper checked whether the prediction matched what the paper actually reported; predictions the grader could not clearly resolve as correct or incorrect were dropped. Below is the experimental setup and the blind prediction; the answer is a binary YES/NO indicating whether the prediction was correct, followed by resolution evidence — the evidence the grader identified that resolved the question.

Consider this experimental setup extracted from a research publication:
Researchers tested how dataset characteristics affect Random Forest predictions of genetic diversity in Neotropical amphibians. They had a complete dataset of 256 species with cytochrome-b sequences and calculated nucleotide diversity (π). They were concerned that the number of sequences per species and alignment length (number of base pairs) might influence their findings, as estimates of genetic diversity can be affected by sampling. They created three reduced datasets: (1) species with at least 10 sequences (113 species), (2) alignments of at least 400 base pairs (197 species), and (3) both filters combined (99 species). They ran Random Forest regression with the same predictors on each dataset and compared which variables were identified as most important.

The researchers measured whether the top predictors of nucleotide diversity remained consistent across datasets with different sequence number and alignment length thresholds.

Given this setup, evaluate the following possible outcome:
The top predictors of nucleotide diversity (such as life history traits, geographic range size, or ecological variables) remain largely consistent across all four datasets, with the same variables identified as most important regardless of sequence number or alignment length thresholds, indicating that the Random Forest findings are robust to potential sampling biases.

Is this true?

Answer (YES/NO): YES